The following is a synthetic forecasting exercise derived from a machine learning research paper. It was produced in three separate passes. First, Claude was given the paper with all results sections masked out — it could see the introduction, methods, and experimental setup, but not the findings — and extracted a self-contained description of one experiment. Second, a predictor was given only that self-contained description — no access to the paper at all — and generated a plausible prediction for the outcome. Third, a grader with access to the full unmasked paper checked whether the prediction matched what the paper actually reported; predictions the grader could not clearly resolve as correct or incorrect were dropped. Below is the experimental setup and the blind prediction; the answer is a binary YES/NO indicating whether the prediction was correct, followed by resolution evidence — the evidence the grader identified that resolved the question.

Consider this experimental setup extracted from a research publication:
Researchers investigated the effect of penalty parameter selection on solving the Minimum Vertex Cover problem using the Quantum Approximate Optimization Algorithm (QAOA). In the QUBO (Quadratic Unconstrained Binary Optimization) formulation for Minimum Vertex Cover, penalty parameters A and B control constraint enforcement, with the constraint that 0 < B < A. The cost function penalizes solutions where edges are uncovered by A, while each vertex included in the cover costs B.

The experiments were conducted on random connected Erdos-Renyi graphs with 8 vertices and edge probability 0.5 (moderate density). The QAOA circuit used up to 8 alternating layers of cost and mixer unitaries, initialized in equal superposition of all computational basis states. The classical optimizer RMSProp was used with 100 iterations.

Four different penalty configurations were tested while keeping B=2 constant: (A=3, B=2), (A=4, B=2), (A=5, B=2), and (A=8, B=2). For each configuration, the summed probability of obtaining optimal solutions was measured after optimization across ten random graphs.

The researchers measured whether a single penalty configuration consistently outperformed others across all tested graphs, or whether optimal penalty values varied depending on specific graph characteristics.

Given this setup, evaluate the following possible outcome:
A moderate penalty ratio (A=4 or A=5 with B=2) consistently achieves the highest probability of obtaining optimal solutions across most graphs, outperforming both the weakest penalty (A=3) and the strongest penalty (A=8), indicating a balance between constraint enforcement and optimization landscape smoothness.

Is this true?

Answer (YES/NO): NO